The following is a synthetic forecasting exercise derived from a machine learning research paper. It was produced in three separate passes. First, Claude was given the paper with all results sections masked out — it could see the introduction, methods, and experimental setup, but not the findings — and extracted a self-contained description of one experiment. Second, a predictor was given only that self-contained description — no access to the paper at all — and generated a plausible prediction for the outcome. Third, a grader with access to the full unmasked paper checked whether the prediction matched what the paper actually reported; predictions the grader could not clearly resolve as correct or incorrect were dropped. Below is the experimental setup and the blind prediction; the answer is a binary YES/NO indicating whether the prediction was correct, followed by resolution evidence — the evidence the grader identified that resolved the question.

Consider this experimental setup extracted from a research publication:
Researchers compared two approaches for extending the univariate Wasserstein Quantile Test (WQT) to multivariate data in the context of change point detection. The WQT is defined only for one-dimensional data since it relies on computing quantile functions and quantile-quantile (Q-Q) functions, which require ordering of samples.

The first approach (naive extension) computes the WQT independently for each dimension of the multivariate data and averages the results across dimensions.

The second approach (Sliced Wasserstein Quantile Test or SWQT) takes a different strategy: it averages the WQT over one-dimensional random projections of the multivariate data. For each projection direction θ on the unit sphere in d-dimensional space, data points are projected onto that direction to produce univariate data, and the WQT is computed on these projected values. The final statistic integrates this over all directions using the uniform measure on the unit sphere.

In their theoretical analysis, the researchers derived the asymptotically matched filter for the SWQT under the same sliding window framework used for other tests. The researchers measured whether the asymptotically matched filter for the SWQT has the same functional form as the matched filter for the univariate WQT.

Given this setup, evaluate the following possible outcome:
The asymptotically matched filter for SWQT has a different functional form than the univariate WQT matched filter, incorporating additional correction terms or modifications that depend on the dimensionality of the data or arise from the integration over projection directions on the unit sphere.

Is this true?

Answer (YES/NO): NO